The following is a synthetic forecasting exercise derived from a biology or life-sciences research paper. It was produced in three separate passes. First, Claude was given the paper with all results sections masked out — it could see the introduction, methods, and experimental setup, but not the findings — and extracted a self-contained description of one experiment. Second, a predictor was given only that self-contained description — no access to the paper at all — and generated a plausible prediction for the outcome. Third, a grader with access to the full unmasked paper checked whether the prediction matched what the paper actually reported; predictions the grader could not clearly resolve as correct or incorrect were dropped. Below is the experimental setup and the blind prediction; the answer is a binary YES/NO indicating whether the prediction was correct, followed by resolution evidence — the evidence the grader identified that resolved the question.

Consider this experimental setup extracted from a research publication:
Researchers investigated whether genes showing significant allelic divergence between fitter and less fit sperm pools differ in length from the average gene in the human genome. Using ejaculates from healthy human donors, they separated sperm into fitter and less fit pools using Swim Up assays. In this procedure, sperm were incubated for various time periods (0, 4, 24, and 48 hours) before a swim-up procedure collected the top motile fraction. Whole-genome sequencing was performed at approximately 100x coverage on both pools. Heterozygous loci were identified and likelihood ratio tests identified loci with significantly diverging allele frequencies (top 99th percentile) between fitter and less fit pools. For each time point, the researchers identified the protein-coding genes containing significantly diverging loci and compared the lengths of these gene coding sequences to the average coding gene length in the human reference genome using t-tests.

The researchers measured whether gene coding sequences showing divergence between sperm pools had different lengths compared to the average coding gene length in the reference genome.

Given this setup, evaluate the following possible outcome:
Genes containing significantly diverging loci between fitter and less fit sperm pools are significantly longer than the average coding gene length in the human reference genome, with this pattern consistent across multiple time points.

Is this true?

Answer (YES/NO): YES